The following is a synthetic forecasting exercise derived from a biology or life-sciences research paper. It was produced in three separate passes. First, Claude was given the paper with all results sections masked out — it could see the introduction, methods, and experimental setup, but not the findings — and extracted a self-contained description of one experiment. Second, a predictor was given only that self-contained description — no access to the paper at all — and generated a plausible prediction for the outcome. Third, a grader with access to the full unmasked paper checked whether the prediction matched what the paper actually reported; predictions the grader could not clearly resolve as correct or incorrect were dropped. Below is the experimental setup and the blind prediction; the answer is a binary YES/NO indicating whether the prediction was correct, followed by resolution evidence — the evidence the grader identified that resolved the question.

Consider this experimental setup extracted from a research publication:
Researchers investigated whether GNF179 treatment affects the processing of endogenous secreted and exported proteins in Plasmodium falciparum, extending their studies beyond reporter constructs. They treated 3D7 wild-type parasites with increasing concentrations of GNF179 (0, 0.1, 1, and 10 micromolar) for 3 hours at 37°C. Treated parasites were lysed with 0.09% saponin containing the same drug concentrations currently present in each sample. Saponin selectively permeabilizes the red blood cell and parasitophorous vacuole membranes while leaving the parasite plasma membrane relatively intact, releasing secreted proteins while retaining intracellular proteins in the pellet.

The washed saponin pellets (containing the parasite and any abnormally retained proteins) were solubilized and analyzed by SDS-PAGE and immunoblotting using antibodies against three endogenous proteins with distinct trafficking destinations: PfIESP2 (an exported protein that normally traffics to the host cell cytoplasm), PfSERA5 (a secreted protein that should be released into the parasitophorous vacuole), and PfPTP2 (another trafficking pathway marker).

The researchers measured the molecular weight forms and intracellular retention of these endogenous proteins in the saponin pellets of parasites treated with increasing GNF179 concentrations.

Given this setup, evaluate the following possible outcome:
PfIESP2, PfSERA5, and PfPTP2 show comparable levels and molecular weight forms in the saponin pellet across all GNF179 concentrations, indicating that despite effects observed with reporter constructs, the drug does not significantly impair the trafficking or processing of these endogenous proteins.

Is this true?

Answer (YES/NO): NO